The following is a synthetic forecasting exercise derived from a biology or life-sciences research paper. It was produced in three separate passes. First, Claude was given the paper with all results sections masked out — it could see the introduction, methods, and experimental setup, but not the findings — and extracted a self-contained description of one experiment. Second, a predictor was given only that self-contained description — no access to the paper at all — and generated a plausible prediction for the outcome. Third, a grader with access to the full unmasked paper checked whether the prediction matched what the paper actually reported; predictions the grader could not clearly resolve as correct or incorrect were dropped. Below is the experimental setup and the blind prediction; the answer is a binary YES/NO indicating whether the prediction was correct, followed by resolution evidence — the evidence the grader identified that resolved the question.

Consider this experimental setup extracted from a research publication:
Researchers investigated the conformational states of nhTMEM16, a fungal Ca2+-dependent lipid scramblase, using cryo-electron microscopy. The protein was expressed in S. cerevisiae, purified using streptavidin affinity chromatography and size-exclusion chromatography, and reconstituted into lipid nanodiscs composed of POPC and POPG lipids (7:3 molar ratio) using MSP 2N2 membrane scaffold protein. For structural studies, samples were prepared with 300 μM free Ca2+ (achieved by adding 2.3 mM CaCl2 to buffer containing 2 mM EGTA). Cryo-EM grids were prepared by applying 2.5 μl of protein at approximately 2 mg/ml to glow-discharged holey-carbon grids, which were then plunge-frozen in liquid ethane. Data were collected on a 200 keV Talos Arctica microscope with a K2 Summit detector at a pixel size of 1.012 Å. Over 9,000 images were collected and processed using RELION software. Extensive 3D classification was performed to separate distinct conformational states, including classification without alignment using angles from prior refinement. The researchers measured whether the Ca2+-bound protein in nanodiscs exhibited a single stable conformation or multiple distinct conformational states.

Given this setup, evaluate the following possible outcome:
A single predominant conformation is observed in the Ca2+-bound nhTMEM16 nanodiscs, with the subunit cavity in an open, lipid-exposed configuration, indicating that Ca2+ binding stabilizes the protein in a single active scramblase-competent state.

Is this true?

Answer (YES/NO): NO